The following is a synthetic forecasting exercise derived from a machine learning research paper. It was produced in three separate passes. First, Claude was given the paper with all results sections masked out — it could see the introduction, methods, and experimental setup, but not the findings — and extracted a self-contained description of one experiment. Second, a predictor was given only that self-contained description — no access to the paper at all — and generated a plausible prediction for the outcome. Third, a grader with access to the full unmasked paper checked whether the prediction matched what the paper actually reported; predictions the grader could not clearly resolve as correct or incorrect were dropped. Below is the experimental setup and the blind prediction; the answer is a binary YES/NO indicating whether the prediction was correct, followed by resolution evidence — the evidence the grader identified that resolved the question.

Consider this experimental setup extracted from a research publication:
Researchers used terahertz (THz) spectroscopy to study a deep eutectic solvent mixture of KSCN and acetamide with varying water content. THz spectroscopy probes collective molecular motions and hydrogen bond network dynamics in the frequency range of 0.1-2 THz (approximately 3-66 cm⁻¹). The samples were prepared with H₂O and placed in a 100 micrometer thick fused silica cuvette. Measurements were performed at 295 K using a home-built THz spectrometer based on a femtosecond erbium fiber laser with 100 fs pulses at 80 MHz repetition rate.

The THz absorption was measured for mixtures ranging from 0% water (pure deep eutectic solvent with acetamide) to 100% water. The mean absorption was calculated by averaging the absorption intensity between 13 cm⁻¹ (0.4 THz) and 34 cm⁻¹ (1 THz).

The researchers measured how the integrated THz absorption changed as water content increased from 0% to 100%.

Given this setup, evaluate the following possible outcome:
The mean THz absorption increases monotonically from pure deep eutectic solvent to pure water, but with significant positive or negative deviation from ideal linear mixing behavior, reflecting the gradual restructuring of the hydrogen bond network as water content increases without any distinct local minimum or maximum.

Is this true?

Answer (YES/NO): YES